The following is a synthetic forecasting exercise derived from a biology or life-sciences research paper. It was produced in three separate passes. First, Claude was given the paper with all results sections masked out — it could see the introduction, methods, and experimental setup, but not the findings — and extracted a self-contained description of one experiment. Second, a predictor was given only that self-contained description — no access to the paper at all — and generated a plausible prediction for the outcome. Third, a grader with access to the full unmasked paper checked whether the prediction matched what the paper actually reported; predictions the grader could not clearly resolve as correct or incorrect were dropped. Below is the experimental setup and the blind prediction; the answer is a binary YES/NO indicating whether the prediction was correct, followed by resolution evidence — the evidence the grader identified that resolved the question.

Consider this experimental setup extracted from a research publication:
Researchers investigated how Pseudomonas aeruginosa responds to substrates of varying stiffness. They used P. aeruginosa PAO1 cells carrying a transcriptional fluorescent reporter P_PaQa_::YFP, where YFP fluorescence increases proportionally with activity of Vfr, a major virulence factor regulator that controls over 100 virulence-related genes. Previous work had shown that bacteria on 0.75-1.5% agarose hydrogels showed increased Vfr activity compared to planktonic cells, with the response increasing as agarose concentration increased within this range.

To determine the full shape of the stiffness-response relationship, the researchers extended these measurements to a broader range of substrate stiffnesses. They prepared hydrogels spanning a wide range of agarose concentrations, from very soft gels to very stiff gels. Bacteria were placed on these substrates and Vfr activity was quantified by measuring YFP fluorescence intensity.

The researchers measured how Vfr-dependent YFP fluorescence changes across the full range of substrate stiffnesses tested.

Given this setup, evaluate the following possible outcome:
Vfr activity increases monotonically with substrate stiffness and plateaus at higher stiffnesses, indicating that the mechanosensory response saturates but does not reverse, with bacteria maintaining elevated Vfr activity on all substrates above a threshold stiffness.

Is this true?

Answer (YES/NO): NO